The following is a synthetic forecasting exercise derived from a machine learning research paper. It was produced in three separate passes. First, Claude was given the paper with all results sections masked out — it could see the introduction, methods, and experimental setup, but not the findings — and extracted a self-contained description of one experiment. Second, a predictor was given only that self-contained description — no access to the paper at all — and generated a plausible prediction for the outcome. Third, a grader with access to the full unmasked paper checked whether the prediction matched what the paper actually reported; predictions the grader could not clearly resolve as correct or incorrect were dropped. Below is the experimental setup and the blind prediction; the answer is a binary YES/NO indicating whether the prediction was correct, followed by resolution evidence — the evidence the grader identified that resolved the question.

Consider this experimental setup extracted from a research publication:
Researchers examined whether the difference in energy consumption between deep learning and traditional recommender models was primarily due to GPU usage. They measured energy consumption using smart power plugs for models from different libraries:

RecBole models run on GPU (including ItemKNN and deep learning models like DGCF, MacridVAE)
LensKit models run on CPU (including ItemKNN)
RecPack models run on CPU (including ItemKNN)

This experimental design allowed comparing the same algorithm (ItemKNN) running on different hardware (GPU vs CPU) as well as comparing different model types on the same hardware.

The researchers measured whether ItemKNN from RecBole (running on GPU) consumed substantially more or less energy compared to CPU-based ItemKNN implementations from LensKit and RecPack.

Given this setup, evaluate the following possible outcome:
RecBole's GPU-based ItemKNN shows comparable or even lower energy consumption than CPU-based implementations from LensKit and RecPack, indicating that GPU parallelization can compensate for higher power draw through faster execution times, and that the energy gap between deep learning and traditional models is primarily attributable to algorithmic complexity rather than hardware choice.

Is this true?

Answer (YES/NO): YES